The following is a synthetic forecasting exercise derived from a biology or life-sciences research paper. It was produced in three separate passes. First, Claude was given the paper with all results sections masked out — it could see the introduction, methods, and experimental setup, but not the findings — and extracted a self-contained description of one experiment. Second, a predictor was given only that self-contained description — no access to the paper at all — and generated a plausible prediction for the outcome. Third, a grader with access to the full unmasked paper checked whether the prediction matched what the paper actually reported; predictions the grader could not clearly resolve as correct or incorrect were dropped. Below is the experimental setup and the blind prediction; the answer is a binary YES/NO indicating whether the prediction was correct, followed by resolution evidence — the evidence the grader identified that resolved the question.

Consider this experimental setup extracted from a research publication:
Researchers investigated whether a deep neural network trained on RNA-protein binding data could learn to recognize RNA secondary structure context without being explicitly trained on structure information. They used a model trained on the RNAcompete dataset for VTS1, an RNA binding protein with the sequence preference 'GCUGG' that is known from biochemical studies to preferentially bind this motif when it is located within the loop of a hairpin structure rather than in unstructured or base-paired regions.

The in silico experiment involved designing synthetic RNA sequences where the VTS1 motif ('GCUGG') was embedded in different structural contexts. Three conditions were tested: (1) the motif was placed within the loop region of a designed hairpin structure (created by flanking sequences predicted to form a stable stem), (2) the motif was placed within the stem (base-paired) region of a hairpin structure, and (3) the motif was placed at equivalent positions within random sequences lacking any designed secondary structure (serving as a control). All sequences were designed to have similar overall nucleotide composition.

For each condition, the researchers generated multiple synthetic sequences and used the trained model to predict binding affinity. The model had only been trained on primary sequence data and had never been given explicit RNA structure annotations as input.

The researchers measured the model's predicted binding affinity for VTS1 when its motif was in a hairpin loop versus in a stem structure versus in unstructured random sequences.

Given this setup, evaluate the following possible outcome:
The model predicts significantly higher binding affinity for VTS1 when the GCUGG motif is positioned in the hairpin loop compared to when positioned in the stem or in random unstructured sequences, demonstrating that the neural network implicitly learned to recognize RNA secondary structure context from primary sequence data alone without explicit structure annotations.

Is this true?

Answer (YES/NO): YES